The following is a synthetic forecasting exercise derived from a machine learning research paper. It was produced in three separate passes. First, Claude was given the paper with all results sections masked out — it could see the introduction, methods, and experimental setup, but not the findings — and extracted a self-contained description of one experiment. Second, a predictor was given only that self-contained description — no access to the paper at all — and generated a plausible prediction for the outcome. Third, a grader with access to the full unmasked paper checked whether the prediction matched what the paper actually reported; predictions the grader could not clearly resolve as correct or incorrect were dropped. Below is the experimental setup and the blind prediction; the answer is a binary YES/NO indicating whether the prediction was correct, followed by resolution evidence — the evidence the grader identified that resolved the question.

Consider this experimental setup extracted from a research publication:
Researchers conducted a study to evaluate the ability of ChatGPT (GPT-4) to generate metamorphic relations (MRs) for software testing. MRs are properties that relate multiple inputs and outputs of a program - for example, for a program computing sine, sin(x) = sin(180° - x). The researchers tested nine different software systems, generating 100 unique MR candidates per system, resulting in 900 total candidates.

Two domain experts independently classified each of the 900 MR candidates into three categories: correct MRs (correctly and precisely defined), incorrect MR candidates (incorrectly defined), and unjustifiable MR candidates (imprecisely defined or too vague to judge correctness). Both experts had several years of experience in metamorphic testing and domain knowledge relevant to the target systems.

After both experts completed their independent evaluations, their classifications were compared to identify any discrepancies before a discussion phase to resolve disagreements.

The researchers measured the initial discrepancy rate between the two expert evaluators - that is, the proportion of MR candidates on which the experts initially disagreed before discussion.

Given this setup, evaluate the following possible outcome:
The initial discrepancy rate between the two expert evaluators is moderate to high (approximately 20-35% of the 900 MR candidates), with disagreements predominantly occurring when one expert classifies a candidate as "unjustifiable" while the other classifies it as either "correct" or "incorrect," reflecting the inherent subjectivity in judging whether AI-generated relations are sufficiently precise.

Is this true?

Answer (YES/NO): NO